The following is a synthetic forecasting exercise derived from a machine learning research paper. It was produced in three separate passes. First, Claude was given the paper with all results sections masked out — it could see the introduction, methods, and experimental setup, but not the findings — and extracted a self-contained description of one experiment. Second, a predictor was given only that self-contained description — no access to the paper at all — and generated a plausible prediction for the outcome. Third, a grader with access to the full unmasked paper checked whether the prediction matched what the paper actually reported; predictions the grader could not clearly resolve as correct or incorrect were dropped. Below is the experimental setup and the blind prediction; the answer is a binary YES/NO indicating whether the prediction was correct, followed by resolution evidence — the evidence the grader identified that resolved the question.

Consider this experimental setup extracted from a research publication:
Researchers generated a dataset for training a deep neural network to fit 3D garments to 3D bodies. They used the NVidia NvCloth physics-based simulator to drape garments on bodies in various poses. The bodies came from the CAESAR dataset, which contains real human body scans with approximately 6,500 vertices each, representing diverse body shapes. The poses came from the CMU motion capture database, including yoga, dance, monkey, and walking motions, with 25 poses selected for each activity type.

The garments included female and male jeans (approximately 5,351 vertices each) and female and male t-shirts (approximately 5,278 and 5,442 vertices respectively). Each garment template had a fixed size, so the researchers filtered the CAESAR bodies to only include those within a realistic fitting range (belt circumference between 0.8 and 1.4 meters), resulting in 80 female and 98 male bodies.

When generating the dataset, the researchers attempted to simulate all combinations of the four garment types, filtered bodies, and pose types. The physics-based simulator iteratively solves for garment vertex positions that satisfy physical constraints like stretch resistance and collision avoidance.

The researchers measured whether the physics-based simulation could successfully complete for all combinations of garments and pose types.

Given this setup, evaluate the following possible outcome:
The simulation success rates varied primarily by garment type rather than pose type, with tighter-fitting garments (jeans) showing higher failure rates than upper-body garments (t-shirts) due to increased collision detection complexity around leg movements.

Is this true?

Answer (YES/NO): NO